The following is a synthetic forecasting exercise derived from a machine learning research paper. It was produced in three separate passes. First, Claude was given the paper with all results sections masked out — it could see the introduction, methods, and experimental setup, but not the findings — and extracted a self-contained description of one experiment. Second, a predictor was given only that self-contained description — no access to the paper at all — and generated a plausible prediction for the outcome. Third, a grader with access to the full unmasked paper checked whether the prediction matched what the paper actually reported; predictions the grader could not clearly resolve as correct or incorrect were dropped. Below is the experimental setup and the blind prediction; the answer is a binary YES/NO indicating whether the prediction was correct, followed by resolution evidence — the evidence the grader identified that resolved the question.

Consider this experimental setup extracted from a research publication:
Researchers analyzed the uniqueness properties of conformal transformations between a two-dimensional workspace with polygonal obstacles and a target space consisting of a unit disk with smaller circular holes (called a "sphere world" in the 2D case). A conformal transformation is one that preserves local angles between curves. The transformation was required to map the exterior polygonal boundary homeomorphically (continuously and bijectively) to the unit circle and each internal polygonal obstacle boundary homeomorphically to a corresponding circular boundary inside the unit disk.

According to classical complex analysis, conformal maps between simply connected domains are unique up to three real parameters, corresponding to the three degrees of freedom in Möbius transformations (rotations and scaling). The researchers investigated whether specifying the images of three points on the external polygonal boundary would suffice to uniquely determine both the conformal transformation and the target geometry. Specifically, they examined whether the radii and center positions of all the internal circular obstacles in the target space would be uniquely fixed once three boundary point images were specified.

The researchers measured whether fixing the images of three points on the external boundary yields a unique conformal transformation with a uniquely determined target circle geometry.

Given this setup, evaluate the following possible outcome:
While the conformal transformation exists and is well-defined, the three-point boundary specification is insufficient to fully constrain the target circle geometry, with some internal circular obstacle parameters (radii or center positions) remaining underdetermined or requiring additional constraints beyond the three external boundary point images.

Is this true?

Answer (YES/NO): NO